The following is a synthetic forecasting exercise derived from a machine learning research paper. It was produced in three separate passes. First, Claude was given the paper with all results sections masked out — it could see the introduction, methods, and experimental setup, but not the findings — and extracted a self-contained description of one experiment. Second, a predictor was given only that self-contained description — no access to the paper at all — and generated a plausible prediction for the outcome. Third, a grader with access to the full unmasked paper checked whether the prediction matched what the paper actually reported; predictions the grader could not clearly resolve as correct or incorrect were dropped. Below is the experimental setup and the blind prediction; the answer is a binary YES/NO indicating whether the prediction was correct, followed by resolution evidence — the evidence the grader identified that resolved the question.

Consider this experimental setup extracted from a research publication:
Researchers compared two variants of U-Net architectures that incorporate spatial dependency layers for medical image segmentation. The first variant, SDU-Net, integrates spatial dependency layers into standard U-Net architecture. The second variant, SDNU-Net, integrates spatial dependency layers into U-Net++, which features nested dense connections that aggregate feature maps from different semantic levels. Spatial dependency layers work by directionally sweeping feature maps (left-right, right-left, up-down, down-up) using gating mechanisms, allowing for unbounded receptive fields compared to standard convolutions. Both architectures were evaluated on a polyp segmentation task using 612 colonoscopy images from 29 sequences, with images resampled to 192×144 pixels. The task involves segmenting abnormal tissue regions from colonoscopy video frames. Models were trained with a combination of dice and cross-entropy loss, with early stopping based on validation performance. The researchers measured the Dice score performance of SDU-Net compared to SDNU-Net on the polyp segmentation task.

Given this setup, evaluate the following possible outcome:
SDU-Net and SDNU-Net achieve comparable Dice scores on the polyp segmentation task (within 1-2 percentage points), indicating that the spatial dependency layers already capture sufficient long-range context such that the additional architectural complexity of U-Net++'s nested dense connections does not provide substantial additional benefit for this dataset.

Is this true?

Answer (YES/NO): NO